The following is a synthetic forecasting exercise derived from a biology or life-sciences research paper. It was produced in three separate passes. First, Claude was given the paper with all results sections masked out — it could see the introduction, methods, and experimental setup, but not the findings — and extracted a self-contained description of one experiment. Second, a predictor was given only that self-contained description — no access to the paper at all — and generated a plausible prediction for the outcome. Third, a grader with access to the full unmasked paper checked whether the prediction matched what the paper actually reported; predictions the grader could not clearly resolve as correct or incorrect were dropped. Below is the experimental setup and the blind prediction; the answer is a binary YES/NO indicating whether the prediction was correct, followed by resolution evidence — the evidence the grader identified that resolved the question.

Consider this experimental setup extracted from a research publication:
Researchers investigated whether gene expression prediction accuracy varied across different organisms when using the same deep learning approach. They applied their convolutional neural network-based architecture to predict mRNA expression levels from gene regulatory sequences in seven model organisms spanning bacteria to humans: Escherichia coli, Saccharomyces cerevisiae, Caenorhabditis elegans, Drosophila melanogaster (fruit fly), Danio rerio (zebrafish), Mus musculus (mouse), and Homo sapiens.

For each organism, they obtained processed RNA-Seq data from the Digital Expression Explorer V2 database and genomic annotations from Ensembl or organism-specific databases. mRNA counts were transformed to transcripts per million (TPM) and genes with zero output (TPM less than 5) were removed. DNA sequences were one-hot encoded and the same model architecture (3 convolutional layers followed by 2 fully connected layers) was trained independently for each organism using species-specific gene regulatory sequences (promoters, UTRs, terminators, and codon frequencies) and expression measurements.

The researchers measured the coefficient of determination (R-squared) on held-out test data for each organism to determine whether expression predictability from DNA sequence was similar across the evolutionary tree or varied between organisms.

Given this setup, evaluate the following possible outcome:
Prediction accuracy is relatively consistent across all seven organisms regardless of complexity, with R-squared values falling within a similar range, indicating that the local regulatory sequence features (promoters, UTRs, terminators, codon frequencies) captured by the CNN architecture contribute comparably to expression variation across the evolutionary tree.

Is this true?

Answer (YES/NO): NO